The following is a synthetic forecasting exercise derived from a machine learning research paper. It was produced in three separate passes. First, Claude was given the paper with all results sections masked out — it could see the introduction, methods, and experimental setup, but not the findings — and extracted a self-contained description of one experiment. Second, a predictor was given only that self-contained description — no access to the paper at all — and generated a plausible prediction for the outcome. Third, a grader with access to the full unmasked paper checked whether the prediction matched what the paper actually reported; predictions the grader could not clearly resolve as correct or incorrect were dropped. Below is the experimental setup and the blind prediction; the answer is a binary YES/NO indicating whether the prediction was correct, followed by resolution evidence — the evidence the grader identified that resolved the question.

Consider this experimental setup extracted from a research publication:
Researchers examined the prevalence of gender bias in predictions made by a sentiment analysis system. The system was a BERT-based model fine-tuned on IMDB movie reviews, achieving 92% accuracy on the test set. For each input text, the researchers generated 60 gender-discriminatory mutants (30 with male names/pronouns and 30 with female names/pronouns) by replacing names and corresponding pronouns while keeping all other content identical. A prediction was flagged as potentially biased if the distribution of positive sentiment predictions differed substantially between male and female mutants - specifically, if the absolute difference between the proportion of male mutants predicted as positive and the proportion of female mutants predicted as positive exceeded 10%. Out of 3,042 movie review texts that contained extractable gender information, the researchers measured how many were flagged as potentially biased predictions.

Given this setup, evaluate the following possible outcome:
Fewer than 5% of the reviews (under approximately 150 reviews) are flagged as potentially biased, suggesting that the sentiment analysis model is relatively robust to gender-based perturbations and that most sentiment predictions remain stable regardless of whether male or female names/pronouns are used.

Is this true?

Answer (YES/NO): YES